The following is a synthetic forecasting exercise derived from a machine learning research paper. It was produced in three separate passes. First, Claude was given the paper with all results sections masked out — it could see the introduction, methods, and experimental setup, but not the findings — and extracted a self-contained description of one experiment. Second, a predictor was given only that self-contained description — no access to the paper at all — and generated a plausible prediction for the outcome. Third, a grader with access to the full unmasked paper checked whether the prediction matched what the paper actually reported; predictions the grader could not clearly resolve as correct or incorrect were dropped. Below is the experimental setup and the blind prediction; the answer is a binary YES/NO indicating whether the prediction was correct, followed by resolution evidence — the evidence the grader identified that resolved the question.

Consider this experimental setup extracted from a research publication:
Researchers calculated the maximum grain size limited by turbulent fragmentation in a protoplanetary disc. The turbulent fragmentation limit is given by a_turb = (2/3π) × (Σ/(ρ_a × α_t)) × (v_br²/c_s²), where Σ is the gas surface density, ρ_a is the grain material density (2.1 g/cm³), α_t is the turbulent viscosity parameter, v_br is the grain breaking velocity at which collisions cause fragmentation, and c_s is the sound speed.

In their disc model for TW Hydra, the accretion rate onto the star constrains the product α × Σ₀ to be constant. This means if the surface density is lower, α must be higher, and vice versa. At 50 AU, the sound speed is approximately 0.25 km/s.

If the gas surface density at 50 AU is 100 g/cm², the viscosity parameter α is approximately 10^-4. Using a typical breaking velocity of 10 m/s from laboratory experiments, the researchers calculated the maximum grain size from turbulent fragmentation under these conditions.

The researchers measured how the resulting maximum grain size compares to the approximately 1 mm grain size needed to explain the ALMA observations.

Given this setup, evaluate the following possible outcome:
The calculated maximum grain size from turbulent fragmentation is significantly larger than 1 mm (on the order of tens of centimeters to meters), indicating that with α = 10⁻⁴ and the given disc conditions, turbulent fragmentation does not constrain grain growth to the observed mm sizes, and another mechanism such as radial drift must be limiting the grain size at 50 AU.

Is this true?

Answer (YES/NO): NO